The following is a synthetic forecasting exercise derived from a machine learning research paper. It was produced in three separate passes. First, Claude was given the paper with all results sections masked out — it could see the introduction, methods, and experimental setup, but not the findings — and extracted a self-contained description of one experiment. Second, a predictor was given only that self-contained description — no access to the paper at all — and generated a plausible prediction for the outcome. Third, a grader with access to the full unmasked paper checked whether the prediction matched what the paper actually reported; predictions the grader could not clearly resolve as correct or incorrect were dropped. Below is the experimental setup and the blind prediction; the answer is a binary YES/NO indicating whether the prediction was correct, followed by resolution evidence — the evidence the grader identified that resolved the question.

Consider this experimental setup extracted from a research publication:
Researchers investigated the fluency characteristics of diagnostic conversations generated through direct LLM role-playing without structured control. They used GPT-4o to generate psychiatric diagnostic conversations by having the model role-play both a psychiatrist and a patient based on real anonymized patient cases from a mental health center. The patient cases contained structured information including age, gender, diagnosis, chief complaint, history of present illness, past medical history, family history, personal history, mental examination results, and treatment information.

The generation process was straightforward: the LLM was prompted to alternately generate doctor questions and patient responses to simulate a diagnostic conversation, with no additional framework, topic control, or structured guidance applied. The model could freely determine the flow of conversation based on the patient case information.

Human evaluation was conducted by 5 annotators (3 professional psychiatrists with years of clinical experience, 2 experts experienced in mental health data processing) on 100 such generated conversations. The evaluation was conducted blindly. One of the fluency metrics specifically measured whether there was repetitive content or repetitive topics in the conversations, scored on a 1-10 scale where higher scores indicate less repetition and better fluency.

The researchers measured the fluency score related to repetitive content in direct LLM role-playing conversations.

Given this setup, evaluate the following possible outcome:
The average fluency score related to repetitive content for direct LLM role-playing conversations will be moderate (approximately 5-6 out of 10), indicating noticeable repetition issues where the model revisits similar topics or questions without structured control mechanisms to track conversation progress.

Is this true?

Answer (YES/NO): YES